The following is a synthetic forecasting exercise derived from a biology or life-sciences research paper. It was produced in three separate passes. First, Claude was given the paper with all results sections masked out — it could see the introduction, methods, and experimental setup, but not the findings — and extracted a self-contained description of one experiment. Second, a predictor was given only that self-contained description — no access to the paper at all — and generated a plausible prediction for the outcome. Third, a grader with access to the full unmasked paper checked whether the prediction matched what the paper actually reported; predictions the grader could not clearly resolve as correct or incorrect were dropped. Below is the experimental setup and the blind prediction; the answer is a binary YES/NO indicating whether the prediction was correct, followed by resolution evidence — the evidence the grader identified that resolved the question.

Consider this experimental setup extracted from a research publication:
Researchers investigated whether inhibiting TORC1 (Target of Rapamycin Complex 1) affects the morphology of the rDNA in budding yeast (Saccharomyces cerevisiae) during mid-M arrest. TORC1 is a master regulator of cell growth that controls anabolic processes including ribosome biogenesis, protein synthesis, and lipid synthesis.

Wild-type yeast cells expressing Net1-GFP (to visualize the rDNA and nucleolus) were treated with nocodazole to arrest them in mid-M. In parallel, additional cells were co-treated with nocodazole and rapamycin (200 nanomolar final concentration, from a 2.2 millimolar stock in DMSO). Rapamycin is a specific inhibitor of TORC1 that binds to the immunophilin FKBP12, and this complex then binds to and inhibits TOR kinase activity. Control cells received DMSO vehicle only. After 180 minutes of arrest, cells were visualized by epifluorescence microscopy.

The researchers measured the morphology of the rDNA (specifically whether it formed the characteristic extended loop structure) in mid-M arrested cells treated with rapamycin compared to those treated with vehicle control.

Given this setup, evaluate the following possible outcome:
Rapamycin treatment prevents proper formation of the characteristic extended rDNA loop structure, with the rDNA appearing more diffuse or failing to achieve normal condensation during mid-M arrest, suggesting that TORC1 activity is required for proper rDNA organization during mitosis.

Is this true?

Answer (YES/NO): NO